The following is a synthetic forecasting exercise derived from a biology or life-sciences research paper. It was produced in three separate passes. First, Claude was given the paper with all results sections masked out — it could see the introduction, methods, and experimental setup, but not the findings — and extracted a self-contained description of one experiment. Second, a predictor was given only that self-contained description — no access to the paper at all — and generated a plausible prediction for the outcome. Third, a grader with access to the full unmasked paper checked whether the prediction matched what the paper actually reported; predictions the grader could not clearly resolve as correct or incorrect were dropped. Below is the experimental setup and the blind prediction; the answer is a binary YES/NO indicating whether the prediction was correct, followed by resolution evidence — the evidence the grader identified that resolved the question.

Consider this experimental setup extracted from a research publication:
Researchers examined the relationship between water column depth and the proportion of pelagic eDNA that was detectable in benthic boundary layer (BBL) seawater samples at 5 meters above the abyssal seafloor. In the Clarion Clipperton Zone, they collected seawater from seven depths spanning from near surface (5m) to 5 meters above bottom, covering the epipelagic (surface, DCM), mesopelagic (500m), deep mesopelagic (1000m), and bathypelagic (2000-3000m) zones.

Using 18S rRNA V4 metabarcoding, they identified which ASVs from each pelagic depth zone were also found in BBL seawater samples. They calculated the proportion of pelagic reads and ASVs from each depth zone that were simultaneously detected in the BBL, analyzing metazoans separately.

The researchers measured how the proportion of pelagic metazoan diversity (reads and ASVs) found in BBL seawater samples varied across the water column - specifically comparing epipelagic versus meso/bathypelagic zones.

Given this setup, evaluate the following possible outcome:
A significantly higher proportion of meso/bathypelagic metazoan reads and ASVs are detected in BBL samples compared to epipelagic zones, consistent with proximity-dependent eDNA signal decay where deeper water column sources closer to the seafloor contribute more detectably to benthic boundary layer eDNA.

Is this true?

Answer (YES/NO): YES